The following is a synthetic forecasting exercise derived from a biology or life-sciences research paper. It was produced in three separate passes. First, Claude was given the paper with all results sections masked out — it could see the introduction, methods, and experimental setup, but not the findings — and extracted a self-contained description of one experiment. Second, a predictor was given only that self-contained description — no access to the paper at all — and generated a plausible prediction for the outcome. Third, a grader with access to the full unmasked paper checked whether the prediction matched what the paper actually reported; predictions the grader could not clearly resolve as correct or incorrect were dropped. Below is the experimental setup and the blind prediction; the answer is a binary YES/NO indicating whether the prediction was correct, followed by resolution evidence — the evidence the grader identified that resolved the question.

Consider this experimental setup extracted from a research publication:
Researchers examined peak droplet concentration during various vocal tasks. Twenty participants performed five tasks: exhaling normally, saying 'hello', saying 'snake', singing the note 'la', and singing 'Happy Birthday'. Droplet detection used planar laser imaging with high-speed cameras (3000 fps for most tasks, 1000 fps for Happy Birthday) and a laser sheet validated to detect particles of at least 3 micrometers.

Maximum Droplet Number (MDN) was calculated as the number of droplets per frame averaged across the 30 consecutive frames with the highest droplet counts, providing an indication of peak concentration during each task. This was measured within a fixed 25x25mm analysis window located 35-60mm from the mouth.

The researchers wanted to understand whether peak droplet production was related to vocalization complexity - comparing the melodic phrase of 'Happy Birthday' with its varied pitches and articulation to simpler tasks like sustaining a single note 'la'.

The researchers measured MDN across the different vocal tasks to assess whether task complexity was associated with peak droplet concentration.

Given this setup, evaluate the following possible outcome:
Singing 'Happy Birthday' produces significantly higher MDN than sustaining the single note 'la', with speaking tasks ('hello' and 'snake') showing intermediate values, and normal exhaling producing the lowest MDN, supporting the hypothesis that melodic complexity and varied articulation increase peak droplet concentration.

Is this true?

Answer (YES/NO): NO